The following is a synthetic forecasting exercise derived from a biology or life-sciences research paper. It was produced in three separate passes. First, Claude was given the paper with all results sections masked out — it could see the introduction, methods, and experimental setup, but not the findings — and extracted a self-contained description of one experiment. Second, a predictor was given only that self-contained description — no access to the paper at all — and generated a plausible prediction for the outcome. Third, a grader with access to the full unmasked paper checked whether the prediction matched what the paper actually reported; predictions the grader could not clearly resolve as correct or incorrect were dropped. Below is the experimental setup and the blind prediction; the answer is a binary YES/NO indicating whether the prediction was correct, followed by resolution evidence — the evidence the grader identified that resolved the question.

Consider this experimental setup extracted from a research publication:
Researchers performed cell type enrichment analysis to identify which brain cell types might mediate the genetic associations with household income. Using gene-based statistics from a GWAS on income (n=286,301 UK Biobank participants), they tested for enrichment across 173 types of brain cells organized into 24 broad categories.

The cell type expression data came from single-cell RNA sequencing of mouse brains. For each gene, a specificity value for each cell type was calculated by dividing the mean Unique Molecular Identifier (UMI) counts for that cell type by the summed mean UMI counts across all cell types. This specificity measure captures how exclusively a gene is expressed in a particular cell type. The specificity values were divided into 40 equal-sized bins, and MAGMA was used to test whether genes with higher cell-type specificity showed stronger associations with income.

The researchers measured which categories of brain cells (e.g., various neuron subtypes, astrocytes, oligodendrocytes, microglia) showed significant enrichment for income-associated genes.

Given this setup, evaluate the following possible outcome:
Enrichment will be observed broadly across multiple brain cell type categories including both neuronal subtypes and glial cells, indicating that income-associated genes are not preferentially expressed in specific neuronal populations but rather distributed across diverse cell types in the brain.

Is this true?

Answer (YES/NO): NO